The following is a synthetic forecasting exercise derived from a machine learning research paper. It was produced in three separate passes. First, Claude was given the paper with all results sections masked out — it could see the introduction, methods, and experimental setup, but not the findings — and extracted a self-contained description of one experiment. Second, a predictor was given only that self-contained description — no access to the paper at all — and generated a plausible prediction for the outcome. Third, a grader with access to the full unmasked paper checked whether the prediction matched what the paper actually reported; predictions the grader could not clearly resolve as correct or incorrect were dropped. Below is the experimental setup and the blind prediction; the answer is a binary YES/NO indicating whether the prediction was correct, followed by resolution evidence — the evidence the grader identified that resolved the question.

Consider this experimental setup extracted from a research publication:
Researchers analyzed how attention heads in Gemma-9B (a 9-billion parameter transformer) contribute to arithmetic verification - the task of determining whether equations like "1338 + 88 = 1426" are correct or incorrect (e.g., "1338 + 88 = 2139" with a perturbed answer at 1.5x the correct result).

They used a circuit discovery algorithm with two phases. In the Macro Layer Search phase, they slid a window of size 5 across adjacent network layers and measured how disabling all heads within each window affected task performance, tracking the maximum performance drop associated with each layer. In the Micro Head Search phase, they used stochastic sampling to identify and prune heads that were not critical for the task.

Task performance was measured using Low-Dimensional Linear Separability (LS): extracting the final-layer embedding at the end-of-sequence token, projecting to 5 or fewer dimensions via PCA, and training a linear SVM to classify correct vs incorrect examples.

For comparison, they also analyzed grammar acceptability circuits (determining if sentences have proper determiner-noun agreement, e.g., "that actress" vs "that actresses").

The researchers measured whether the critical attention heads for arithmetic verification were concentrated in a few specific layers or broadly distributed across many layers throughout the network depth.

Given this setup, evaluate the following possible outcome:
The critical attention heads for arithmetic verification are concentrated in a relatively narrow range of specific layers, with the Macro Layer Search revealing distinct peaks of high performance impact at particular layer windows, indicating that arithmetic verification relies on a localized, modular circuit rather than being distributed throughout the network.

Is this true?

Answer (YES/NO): NO